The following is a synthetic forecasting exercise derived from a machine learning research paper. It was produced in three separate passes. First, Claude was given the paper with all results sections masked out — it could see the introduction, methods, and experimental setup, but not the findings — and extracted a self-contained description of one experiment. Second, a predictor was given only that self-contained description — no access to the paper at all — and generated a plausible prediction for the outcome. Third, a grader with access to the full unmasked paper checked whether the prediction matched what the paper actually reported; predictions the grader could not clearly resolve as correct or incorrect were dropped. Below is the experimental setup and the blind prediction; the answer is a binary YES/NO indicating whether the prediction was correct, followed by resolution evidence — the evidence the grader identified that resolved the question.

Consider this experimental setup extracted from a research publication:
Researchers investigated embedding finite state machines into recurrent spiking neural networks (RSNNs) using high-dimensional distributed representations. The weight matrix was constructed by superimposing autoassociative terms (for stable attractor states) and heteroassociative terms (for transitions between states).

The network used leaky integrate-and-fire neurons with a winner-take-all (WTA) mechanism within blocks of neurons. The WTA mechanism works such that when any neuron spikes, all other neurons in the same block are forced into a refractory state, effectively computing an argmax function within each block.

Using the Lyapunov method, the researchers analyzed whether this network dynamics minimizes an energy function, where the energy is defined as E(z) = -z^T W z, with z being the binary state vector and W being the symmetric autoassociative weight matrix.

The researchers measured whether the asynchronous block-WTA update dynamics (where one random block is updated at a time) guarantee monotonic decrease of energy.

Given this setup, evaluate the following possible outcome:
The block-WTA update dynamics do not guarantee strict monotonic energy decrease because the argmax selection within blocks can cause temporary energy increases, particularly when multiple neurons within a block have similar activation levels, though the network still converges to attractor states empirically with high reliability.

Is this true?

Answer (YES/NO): NO